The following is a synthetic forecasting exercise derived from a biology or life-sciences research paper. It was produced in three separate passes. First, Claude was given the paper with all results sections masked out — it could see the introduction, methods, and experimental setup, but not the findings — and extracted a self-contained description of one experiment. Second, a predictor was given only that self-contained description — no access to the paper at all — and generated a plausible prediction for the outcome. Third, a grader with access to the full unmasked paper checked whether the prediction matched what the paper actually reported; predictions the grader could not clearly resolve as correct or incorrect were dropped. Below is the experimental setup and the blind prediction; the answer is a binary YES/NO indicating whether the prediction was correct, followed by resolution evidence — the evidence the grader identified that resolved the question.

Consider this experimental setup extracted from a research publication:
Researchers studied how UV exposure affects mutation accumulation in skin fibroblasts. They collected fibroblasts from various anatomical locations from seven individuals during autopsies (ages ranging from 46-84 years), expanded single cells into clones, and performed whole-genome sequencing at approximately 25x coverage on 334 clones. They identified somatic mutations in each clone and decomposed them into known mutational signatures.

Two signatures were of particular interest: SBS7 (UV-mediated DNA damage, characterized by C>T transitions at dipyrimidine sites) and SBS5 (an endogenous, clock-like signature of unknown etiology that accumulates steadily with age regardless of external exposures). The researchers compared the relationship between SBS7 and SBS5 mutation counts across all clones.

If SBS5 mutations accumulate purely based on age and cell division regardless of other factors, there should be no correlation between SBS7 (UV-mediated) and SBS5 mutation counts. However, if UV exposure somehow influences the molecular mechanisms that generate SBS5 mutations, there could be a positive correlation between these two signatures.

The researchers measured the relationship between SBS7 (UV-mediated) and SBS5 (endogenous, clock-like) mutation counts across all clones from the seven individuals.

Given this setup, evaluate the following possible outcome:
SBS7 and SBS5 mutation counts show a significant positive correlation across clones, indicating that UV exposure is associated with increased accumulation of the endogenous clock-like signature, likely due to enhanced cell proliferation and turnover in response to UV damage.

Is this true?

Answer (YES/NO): NO